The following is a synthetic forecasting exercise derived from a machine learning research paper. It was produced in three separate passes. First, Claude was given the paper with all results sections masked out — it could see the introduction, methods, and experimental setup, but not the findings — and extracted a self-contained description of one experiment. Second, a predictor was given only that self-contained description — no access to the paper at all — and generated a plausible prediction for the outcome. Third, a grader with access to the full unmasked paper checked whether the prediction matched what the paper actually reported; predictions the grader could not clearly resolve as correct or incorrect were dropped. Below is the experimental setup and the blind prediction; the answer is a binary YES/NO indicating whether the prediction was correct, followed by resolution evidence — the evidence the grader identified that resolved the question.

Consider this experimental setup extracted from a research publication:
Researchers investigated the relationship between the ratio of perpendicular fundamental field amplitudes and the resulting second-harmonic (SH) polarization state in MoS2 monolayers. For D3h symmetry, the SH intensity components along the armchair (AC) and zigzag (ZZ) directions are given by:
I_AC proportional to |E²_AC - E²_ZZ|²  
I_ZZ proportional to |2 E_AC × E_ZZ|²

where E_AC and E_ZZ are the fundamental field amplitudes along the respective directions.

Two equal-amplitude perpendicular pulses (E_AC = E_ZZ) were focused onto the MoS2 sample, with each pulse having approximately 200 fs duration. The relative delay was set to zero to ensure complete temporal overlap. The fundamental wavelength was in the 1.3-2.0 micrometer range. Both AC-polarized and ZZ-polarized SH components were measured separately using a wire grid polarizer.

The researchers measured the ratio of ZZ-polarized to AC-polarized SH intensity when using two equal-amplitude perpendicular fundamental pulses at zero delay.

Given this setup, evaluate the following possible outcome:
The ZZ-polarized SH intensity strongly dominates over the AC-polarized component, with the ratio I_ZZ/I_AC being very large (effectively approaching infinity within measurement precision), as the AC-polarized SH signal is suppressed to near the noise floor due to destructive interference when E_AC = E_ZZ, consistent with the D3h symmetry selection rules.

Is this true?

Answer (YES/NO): YES